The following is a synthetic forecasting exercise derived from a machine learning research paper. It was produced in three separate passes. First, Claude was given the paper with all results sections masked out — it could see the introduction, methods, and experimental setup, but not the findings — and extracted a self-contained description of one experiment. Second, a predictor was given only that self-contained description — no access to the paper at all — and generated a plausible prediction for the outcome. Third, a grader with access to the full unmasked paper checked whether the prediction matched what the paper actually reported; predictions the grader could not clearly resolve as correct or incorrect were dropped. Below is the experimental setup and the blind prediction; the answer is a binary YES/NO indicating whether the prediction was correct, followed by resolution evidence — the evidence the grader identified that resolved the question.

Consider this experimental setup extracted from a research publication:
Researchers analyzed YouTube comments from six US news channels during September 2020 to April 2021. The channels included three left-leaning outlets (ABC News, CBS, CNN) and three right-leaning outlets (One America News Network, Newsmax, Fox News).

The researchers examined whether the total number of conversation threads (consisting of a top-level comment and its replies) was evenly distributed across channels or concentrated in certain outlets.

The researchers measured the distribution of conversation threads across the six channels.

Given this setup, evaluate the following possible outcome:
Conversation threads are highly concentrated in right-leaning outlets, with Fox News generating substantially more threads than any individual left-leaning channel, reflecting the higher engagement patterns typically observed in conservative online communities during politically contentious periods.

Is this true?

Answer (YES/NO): NO